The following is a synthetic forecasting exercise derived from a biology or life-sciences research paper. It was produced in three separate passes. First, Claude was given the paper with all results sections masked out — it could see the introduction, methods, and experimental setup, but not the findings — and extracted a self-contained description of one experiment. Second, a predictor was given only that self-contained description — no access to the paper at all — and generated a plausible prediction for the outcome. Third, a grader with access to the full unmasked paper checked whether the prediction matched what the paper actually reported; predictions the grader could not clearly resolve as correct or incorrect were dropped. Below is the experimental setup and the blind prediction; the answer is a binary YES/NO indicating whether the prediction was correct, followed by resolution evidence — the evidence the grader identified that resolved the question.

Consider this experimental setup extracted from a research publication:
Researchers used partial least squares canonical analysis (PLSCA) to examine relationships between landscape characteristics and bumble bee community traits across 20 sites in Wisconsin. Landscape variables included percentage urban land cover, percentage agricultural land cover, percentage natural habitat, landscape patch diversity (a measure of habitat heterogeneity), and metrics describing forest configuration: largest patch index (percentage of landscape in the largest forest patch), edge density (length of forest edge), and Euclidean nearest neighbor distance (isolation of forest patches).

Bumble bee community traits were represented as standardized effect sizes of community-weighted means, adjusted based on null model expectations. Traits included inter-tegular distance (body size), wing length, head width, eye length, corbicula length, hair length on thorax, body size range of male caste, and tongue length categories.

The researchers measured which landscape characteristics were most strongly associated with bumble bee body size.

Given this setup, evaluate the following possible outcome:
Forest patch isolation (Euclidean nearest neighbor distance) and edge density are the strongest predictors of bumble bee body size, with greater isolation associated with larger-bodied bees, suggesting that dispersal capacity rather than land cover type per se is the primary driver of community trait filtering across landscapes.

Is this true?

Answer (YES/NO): NO